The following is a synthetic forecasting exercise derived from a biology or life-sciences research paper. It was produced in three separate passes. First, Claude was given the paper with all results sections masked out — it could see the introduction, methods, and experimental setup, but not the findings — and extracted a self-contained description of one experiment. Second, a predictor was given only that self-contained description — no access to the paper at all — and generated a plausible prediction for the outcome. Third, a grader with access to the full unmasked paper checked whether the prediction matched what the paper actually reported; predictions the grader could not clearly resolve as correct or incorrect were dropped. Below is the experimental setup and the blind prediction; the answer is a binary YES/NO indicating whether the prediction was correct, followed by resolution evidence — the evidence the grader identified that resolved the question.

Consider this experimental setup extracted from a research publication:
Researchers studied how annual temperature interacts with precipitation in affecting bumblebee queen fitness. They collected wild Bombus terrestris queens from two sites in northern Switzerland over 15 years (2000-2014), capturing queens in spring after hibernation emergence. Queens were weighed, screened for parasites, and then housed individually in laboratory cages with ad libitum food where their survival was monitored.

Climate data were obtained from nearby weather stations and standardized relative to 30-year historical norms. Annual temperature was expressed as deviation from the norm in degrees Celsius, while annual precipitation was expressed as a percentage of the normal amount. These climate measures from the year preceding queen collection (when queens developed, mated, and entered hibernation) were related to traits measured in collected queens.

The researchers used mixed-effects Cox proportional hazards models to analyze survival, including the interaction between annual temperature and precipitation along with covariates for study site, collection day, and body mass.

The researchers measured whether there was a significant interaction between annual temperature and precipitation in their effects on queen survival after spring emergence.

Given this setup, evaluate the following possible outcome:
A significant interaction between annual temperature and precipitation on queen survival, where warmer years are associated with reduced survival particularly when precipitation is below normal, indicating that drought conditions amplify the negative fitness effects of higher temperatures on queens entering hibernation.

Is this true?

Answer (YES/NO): NO